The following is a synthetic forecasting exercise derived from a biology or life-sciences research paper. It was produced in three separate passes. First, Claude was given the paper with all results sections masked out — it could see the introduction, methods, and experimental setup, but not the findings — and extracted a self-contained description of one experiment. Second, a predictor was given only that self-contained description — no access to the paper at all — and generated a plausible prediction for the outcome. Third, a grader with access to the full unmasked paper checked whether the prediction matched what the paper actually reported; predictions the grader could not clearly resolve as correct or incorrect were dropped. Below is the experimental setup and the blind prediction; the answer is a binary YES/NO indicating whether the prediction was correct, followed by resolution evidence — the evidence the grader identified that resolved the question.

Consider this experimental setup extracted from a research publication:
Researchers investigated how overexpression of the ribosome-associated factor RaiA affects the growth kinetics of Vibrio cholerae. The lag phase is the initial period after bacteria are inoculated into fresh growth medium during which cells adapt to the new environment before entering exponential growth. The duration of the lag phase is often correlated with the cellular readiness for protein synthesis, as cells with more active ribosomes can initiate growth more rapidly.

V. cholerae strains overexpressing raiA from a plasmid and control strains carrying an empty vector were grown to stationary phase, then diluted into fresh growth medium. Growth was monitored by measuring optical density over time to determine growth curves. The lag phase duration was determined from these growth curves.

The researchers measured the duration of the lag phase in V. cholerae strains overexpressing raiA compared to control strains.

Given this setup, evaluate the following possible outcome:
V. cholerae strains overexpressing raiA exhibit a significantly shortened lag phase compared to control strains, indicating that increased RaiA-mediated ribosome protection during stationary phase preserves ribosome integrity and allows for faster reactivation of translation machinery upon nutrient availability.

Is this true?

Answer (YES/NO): YES